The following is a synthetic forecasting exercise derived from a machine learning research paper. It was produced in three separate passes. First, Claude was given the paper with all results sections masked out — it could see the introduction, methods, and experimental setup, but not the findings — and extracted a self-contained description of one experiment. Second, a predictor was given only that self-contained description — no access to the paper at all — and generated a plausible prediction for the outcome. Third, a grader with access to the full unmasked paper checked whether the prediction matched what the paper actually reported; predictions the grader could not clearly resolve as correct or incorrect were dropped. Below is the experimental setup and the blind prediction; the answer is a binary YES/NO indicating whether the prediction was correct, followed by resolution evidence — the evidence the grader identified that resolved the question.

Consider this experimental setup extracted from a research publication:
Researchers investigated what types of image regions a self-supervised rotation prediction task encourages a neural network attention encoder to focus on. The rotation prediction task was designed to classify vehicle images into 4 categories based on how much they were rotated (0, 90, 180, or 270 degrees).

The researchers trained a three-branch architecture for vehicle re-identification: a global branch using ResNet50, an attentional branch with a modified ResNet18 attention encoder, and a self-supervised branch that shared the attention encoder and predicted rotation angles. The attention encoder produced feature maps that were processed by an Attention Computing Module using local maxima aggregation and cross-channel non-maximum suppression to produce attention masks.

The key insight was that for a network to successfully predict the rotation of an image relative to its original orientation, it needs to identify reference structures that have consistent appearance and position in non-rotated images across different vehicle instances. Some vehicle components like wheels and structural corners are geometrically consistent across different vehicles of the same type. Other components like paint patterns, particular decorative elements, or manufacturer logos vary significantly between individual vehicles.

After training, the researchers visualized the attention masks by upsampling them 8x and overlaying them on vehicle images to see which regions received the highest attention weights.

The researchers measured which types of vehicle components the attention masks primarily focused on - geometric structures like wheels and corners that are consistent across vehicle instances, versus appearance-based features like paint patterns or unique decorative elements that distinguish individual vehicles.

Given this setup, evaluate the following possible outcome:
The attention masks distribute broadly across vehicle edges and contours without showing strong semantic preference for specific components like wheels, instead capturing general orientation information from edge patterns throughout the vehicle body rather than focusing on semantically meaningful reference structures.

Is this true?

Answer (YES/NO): NO